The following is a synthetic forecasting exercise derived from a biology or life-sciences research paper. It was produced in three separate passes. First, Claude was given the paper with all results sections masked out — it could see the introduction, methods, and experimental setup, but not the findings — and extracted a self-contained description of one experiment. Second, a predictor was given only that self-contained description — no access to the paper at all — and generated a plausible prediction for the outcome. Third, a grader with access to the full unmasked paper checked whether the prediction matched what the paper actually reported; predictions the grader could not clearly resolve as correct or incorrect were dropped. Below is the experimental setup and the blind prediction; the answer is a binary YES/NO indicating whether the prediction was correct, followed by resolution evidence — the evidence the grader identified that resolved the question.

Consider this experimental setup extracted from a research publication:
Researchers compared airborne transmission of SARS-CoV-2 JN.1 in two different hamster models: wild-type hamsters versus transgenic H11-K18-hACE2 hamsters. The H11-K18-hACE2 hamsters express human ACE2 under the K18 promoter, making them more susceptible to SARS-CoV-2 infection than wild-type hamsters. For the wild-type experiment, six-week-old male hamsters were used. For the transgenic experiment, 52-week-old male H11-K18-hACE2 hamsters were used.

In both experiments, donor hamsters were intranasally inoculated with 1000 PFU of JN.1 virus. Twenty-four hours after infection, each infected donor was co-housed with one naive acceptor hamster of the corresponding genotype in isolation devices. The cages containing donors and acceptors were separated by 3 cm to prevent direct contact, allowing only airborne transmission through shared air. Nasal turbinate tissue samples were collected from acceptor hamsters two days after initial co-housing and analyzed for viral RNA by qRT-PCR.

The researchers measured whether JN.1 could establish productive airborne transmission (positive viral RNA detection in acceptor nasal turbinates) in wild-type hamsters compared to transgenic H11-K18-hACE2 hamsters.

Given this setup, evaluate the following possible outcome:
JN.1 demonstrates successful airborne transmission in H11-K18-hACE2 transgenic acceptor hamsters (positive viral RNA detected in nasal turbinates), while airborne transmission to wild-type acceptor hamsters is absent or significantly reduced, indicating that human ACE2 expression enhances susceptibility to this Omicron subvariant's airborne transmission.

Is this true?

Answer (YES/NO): NO